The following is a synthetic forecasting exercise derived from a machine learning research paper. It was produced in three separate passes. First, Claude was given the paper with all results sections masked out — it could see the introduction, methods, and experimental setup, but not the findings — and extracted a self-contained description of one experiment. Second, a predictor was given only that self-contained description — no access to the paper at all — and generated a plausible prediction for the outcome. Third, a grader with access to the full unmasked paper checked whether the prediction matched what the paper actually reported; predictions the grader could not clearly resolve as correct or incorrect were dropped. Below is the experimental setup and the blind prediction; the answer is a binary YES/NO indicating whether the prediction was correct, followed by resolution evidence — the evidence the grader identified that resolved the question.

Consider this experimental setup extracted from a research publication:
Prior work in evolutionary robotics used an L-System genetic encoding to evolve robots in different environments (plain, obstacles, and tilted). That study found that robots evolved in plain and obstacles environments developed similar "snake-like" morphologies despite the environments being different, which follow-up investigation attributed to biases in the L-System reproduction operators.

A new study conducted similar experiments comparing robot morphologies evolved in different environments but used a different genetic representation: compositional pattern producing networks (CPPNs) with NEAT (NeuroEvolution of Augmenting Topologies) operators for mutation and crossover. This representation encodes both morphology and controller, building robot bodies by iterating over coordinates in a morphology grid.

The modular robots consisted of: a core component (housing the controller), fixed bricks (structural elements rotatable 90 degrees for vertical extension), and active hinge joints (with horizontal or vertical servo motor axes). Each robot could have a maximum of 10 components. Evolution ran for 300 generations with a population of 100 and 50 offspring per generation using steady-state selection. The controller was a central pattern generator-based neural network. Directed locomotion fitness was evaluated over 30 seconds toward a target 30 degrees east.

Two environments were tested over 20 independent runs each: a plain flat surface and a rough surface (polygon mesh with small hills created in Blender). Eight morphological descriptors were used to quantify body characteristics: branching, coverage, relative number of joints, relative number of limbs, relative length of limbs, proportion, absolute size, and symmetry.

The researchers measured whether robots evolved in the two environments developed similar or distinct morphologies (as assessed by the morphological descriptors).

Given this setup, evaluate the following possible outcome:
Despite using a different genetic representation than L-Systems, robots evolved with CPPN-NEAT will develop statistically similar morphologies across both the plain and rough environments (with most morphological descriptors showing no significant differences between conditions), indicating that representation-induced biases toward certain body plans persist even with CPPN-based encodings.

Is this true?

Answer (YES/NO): NO